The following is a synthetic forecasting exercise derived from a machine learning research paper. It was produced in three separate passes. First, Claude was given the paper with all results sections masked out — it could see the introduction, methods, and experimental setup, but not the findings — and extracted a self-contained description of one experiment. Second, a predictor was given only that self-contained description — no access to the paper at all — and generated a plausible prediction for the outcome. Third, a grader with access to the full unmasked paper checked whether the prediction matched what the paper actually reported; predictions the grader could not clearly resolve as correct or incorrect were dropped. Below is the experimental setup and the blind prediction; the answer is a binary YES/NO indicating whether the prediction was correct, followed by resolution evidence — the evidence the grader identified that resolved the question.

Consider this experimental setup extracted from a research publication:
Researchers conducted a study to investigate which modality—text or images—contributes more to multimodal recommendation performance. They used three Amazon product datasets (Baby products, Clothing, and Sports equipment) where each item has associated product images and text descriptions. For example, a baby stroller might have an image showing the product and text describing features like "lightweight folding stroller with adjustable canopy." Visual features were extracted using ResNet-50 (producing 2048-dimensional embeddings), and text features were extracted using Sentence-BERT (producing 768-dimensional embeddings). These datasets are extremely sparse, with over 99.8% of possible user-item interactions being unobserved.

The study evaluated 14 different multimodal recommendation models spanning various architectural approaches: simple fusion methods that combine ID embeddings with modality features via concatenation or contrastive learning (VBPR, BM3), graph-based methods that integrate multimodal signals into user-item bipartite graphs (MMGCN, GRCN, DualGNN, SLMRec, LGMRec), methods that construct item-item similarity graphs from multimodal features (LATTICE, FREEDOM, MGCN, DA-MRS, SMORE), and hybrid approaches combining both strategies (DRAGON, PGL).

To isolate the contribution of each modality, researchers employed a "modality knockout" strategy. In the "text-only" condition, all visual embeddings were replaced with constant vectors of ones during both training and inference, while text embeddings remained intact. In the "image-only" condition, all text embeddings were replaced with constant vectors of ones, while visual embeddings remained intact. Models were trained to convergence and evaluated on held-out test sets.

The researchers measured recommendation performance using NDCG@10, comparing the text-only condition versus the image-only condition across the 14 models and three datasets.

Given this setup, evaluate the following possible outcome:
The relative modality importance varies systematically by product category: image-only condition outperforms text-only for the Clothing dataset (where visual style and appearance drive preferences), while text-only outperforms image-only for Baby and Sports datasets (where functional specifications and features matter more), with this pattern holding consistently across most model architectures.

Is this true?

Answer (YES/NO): NO